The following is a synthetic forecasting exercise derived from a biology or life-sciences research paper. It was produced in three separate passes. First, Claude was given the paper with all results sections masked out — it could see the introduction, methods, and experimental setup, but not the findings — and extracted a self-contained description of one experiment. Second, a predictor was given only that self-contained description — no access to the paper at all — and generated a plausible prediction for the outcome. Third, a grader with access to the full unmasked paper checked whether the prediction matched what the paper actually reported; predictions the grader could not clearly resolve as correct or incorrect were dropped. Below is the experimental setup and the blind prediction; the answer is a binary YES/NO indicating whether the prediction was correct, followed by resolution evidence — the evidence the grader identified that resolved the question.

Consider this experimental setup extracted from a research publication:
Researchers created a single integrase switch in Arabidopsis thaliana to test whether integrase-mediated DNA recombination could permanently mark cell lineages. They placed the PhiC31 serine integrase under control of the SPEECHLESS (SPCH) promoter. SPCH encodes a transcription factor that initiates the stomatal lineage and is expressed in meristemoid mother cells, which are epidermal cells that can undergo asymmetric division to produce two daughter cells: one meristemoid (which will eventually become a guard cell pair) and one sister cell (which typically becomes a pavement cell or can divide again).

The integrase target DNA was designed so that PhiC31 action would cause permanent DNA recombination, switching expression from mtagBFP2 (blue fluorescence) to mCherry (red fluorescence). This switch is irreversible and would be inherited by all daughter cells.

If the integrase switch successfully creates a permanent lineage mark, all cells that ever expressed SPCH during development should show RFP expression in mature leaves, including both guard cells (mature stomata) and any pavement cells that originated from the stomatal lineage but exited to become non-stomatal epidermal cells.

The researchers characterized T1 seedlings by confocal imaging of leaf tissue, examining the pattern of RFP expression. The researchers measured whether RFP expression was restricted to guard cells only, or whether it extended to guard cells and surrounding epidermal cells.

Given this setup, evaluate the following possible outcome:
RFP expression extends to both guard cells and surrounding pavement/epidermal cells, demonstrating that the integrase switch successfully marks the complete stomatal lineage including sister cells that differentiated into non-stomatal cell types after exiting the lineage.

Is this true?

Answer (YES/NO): YES